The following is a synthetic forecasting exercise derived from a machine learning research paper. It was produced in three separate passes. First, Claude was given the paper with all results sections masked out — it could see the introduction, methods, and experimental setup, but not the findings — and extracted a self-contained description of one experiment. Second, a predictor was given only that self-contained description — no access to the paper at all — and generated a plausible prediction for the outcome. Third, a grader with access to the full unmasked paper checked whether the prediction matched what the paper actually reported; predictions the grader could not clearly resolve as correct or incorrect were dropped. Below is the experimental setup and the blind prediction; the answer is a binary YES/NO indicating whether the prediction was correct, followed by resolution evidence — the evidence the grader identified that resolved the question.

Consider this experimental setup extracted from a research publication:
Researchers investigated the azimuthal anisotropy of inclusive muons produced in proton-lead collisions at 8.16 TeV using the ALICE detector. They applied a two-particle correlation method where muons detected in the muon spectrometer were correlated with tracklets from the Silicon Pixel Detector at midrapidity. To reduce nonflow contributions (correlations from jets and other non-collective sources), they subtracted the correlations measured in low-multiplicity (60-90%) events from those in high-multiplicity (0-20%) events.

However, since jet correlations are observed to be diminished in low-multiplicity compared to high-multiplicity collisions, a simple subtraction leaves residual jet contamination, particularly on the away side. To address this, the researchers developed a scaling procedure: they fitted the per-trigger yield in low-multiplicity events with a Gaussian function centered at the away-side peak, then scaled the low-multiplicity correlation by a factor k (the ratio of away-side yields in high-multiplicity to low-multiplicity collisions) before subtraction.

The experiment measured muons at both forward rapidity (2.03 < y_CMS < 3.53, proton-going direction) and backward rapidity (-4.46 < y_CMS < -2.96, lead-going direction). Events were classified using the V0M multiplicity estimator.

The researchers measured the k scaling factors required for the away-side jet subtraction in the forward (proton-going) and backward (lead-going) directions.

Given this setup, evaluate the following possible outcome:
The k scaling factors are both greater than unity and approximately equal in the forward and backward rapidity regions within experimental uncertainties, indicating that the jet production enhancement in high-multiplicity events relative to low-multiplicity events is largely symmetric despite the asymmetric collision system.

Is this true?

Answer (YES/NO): NO